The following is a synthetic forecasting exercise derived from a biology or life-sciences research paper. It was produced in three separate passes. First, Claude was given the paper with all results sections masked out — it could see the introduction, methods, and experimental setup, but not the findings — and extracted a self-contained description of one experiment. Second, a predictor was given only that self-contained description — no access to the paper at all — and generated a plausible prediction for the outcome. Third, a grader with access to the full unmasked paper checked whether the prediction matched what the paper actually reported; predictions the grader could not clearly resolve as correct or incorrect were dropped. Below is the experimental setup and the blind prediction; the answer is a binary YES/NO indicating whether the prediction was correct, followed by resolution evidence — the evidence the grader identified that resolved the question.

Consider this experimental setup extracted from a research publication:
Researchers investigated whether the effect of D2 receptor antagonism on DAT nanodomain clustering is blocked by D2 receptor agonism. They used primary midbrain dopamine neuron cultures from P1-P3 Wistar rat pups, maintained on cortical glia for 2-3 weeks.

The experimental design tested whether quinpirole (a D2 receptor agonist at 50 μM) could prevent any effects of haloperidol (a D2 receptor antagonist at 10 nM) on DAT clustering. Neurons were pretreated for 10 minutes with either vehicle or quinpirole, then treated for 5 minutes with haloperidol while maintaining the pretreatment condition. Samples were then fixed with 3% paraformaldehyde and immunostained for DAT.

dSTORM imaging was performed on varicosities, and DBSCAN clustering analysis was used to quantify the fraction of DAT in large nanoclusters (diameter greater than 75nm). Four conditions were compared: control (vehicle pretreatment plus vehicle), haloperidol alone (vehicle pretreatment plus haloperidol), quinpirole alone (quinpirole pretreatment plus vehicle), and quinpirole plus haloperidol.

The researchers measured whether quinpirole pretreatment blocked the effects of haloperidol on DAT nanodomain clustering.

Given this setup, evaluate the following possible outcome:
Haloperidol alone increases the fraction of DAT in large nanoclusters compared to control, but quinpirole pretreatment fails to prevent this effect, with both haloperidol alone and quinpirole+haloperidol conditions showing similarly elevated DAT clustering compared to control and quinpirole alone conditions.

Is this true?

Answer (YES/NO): NO